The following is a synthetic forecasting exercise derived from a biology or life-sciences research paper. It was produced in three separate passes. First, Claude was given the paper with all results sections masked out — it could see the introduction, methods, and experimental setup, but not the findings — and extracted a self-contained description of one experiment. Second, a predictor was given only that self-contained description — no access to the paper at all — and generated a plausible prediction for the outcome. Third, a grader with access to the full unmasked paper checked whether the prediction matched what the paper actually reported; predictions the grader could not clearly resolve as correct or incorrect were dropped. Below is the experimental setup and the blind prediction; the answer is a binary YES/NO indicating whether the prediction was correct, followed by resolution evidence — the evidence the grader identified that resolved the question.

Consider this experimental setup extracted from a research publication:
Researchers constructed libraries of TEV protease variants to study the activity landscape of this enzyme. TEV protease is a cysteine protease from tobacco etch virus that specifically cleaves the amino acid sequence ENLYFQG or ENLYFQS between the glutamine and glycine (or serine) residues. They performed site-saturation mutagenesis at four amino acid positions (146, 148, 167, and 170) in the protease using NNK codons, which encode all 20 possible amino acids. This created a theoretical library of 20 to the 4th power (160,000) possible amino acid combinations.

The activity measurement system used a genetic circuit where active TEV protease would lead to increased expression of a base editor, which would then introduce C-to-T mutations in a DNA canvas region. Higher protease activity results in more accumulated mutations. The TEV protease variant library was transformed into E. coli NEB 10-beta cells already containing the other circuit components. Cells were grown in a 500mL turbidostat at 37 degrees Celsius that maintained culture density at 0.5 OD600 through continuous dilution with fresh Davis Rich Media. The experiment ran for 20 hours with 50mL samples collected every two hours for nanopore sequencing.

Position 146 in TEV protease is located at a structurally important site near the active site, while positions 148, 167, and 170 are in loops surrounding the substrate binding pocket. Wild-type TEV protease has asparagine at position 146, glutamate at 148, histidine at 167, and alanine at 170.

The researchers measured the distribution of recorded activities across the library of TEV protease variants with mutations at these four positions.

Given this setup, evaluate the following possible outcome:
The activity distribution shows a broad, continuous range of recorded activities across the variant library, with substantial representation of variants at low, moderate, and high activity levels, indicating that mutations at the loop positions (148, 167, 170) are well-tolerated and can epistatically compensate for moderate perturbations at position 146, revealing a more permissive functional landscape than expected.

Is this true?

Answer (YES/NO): NO